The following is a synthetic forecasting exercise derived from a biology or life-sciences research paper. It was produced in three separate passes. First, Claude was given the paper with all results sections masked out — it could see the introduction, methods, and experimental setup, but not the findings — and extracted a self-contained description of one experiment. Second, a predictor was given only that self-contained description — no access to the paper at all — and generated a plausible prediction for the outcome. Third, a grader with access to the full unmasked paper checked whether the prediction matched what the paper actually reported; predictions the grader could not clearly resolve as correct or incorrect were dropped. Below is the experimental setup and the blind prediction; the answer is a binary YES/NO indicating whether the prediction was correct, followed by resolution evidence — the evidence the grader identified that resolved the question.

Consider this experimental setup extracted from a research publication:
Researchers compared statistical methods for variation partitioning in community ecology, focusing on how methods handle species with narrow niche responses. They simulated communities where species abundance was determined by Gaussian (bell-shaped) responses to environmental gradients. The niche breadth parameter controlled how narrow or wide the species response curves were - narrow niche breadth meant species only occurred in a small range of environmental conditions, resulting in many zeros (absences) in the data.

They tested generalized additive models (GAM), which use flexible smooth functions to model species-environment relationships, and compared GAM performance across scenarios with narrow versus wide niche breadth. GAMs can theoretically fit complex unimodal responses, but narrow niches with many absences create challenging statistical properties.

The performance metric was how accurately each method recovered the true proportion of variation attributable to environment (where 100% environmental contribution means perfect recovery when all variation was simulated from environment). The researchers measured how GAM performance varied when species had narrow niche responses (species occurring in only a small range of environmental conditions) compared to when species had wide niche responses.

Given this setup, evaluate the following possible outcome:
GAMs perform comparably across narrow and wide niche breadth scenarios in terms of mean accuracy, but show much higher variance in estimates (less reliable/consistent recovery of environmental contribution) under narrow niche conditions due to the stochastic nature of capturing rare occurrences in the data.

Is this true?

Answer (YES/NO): NO